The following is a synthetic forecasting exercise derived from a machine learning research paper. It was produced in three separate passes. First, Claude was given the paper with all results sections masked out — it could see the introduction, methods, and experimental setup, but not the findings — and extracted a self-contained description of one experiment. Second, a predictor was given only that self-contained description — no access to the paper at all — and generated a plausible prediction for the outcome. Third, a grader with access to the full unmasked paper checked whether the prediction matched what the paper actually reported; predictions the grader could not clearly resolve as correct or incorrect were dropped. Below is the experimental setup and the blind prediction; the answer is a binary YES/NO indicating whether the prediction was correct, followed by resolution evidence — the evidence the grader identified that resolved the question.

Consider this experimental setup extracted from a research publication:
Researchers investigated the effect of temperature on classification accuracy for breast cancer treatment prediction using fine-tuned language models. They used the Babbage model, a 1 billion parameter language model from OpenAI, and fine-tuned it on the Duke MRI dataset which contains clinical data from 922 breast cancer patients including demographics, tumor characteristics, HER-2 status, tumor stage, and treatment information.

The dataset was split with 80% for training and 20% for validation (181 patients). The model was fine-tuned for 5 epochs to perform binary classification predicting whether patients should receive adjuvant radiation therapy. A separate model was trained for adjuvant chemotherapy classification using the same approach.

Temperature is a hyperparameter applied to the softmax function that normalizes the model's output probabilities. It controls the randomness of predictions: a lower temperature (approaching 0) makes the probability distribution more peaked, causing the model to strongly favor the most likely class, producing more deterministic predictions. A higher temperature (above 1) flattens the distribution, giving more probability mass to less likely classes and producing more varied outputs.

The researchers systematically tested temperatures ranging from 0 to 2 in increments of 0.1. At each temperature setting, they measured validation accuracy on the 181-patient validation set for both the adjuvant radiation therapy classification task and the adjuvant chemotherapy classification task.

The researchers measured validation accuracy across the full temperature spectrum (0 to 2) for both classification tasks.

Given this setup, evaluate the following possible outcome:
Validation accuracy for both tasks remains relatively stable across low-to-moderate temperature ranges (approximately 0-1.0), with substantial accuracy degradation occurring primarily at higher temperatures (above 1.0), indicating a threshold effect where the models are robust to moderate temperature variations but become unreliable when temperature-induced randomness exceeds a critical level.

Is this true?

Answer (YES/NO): NO